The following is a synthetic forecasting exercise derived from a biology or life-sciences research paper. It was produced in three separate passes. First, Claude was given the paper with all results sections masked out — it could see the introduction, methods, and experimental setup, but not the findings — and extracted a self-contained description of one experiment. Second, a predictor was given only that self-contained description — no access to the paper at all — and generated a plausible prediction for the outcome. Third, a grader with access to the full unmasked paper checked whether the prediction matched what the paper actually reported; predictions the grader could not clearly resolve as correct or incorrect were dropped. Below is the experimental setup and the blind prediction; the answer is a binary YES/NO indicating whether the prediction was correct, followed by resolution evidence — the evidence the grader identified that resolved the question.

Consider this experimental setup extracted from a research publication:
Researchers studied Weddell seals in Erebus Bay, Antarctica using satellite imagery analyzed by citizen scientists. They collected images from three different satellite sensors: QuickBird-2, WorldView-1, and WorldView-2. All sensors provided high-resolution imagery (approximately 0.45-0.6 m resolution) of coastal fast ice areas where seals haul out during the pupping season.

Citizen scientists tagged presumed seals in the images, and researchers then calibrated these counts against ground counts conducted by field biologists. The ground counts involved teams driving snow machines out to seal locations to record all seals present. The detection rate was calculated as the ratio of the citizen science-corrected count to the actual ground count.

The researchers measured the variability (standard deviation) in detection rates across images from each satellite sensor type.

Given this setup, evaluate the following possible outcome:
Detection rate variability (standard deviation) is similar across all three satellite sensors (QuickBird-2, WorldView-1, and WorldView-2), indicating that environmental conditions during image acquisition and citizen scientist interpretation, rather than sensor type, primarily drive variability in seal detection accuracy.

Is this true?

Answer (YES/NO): NO